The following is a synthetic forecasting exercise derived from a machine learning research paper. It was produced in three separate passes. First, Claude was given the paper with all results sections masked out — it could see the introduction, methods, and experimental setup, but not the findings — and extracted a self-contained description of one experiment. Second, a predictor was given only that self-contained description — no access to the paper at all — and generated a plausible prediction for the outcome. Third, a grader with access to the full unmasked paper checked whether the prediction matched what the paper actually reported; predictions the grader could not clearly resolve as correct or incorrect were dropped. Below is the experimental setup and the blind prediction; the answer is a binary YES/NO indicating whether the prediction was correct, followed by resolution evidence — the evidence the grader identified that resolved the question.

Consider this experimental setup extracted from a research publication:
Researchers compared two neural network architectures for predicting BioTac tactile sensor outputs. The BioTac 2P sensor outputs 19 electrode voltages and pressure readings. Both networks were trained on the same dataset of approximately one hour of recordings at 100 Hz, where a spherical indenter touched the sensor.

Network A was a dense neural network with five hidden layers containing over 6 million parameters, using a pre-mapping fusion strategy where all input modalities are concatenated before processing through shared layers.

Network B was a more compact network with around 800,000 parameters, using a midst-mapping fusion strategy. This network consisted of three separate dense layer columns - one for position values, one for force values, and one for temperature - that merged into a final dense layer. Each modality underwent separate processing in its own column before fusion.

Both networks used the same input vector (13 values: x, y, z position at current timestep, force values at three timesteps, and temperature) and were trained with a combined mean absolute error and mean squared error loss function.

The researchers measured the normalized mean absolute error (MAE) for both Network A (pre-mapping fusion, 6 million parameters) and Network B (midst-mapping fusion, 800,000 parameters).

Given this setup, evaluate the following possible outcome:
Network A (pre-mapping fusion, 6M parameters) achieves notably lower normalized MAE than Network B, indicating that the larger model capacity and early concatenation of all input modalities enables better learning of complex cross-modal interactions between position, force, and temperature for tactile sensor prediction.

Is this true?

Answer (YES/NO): NO